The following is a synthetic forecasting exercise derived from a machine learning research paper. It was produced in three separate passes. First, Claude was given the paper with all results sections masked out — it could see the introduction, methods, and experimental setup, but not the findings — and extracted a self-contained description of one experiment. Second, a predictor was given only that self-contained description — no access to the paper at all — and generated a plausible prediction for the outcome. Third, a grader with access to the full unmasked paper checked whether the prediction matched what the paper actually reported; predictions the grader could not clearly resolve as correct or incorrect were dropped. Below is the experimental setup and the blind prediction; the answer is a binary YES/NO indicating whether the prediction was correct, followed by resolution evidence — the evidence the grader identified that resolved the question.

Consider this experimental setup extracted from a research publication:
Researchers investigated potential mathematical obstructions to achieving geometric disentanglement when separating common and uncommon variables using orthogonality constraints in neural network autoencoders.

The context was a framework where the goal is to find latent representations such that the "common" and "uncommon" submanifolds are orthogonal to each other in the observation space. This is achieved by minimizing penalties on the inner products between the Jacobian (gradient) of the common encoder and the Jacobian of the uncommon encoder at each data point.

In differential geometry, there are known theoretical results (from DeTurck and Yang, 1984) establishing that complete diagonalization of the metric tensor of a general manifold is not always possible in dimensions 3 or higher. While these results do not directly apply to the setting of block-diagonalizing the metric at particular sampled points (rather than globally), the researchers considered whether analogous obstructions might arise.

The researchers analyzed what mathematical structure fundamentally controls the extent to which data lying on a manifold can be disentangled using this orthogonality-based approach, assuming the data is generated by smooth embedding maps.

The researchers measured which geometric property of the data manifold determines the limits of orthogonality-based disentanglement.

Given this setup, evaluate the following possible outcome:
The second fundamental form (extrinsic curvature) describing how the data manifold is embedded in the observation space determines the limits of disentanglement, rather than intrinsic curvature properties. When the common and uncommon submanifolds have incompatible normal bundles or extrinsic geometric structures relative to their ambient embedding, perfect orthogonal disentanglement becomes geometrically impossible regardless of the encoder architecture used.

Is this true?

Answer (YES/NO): NO